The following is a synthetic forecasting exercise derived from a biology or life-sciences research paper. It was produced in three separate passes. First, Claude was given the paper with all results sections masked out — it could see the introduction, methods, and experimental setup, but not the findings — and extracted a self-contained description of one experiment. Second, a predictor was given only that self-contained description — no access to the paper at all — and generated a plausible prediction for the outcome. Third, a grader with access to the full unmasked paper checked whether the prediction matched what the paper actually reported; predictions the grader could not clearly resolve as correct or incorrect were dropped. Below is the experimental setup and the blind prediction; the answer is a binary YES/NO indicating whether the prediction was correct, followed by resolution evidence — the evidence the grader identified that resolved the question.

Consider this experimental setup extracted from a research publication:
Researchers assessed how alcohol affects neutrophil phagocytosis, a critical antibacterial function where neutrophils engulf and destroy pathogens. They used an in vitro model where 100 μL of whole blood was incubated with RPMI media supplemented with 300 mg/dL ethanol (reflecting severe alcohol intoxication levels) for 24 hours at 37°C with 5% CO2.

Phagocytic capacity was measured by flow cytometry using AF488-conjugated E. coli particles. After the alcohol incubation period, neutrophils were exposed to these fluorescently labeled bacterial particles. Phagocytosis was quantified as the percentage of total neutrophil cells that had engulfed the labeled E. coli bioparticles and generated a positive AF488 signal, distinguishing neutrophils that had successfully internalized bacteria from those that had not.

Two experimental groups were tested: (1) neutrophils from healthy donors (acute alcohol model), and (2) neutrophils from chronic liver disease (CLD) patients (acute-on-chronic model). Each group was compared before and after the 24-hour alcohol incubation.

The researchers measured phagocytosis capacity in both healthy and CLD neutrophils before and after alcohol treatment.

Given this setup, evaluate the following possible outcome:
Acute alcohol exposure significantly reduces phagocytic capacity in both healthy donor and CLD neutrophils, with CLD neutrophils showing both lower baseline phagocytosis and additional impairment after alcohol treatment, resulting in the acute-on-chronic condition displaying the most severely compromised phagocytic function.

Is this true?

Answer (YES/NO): NO